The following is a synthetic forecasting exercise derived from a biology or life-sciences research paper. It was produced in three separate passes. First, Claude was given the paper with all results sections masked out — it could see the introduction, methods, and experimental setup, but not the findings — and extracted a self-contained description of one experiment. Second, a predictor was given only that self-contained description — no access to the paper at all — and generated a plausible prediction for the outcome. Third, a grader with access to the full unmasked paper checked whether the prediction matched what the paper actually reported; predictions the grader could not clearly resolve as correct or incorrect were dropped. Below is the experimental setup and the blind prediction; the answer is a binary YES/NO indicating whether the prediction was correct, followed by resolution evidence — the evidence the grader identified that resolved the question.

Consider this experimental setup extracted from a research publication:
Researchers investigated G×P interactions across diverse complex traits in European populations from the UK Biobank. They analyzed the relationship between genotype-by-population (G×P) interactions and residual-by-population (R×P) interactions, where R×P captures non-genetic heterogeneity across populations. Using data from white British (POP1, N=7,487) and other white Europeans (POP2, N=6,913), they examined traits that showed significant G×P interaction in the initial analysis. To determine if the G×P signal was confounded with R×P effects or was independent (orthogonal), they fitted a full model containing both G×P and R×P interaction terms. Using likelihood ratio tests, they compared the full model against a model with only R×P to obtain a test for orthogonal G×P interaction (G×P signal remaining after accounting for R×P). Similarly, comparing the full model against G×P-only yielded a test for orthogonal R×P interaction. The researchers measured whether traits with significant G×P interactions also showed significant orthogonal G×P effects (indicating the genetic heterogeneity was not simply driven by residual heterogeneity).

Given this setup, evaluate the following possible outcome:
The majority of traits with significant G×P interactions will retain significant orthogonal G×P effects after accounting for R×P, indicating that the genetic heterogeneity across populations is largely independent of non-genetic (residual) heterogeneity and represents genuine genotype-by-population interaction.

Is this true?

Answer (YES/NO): NO